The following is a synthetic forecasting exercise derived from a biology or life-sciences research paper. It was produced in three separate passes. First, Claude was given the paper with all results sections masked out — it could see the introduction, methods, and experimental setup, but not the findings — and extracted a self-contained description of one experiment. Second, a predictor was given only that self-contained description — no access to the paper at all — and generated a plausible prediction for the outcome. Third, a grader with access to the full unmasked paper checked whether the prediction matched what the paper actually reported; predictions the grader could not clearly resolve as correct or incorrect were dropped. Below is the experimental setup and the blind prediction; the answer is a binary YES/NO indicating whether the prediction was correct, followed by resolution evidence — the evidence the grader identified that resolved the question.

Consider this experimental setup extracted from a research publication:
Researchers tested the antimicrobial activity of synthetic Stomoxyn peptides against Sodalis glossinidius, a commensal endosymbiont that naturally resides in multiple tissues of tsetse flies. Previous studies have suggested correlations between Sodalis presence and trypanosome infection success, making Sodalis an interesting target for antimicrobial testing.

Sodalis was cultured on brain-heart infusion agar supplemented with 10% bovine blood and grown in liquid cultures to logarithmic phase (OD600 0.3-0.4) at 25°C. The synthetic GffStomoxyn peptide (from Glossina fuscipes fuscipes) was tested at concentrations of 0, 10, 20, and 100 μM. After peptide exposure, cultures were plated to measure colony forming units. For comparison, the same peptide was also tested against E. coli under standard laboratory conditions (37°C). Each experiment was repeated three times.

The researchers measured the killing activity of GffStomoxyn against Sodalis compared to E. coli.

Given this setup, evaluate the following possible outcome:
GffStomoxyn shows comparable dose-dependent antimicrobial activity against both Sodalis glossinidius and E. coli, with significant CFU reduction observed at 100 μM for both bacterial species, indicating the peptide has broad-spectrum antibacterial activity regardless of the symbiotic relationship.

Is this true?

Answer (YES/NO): NO